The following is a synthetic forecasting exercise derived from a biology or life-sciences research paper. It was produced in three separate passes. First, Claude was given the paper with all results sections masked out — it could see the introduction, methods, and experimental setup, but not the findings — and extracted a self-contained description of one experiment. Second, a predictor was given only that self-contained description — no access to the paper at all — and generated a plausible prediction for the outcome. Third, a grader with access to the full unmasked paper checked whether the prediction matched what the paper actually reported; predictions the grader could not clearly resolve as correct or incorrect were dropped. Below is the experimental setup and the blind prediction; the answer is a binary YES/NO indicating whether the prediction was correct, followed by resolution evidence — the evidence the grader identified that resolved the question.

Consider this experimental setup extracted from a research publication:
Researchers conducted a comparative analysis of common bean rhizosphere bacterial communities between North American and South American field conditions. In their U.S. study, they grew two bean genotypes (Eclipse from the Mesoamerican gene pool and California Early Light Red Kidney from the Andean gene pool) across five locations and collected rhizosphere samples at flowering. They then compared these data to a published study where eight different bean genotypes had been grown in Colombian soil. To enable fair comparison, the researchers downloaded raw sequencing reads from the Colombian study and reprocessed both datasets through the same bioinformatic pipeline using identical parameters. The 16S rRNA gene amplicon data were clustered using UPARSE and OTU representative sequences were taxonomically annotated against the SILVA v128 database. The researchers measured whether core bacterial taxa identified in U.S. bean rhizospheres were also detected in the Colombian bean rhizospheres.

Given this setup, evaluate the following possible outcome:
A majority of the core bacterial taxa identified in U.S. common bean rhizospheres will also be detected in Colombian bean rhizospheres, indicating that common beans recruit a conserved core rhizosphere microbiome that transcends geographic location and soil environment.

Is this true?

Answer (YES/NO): YES